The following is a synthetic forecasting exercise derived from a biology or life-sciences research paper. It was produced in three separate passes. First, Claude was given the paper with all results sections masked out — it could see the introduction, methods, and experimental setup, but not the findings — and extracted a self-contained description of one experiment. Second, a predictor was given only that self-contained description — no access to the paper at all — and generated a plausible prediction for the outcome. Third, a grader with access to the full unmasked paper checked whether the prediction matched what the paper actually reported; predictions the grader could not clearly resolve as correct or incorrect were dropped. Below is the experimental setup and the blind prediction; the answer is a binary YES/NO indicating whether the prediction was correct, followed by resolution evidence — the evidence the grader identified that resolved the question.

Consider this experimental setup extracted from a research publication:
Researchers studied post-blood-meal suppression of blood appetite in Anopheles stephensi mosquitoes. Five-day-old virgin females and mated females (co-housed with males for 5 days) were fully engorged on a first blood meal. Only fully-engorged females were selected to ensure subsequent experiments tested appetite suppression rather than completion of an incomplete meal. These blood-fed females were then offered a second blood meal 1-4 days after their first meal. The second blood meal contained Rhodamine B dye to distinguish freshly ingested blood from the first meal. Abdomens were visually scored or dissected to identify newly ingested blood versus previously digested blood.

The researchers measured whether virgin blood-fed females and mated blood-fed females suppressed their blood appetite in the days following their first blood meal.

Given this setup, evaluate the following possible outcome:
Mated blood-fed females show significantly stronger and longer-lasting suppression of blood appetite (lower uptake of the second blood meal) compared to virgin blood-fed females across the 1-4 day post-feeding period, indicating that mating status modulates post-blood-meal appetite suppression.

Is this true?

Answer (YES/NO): YES